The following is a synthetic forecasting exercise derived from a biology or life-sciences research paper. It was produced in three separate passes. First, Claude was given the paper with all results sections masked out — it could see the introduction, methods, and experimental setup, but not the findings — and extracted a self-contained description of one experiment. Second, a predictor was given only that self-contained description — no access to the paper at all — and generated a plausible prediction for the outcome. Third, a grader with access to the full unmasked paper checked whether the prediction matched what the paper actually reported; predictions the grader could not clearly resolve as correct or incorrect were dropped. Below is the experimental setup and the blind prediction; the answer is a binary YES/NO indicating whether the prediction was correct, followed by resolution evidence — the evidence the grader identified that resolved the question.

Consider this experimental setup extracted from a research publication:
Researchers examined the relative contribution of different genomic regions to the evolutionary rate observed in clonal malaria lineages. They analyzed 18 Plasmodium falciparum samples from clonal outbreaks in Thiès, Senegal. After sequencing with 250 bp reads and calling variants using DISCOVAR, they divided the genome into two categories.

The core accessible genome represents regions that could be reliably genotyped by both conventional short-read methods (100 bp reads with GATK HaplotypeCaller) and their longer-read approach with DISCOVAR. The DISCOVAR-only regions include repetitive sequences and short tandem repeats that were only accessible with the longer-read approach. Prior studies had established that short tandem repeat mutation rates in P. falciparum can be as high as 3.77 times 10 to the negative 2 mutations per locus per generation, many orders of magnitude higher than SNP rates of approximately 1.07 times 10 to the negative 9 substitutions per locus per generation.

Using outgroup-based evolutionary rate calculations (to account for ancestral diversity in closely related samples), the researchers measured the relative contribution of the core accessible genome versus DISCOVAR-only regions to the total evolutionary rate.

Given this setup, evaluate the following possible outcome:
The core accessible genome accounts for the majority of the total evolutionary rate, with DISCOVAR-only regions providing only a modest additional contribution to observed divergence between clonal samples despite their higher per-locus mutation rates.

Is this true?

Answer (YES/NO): NO